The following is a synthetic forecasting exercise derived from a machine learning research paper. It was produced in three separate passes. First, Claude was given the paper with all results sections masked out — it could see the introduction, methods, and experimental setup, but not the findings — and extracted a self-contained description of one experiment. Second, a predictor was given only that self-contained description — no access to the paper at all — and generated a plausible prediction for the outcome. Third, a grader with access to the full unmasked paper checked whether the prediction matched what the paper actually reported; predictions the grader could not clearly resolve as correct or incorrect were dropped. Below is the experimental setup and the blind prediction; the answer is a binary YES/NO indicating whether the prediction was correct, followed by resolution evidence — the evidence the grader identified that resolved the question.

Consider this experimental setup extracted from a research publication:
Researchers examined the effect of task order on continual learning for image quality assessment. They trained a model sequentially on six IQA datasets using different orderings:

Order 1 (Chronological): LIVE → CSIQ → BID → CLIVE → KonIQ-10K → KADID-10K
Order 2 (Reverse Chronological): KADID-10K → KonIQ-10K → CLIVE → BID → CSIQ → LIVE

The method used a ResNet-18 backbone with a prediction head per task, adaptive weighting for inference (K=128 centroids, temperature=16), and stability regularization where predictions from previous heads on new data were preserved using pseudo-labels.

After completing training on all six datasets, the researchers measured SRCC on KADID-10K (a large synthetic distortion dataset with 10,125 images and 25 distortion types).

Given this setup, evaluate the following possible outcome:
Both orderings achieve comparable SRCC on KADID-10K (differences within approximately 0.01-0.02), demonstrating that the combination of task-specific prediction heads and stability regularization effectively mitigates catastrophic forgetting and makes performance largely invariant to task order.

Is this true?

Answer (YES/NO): NO